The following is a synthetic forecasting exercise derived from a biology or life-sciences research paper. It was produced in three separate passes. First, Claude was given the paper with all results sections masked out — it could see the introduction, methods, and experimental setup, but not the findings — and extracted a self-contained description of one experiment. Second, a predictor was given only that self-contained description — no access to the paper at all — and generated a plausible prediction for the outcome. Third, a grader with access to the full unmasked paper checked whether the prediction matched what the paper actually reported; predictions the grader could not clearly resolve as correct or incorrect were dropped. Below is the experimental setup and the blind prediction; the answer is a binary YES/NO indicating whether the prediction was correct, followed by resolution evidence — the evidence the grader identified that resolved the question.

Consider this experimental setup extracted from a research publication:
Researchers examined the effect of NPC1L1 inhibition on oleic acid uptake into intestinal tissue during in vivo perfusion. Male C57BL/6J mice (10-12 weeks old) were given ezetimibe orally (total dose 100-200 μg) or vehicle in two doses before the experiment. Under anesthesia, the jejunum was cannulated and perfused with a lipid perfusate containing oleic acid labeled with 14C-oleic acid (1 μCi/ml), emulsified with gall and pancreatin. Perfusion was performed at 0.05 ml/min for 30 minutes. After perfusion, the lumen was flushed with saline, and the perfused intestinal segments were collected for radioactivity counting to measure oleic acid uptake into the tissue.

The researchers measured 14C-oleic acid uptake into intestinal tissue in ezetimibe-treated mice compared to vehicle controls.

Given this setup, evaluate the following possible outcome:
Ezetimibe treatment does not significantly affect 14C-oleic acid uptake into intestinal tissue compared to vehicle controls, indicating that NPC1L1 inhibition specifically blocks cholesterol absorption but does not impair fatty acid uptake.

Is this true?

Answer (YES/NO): YES